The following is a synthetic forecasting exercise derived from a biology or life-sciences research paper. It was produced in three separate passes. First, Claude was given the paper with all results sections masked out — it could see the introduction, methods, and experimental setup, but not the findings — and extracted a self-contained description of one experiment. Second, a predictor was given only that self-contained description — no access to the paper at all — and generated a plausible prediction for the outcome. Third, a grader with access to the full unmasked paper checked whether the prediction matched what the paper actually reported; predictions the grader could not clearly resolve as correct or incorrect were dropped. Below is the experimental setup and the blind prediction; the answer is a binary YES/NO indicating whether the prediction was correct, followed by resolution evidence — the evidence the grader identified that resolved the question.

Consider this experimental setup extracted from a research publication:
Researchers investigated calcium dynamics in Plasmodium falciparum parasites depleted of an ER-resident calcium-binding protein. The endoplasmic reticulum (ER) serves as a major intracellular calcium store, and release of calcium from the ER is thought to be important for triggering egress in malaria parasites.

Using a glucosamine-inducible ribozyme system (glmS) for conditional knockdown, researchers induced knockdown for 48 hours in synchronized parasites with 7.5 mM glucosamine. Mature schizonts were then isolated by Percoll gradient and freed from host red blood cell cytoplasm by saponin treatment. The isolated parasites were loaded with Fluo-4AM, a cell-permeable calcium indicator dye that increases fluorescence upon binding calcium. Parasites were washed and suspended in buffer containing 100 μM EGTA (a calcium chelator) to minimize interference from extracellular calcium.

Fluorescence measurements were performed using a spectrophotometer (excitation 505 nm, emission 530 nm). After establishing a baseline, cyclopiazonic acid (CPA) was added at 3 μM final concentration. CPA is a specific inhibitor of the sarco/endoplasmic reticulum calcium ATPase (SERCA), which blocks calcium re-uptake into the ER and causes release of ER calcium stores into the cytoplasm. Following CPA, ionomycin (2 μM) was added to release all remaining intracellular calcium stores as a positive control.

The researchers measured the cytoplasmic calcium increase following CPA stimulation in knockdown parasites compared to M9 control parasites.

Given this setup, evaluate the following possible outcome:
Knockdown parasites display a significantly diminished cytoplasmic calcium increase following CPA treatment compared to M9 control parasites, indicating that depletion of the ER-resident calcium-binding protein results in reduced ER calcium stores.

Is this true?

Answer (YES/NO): NO